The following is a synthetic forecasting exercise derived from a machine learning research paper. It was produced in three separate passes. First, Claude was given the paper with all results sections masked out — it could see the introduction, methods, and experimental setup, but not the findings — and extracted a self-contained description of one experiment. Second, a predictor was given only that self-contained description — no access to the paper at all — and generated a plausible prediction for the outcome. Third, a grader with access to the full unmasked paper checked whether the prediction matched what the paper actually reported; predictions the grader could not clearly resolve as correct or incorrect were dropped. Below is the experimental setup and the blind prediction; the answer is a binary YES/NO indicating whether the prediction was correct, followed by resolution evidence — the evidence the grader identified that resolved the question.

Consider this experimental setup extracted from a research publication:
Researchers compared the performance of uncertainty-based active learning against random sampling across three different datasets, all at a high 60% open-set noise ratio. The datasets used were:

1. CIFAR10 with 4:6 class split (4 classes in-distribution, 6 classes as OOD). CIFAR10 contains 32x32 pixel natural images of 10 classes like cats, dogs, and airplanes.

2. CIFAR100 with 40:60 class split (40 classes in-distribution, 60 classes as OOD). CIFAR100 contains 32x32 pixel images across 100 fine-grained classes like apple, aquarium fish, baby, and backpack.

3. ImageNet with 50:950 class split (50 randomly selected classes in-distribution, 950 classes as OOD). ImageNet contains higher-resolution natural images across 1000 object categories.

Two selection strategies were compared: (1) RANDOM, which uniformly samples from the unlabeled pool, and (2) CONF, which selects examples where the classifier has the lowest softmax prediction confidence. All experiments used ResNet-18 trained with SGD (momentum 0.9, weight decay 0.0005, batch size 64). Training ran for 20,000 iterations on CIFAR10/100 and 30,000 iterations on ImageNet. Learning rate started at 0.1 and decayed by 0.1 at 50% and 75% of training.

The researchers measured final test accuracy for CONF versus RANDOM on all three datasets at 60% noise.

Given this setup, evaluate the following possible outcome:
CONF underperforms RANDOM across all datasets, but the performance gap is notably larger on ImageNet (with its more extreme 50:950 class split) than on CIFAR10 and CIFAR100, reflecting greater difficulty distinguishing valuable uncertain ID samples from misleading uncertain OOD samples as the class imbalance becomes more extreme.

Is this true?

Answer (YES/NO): YES